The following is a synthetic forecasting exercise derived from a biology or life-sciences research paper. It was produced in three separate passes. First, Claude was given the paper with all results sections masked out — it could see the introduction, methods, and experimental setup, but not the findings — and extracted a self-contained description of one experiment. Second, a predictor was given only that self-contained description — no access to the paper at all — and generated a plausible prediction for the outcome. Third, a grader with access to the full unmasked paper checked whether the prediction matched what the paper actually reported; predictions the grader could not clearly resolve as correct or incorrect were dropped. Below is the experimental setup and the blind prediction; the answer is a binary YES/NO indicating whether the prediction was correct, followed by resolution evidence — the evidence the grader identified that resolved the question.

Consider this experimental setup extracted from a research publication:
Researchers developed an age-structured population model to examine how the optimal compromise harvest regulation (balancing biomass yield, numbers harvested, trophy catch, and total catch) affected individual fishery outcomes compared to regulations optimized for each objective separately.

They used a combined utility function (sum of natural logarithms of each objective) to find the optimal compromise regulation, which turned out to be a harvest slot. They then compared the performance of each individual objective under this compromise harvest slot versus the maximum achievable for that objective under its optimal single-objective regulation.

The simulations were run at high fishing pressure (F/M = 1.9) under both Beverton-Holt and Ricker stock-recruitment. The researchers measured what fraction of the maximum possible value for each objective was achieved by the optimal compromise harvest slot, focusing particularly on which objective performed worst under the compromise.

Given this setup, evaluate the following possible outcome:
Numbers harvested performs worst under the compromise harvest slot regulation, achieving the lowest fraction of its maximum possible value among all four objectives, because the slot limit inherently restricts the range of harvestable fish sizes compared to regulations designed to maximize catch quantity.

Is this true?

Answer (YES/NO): NO